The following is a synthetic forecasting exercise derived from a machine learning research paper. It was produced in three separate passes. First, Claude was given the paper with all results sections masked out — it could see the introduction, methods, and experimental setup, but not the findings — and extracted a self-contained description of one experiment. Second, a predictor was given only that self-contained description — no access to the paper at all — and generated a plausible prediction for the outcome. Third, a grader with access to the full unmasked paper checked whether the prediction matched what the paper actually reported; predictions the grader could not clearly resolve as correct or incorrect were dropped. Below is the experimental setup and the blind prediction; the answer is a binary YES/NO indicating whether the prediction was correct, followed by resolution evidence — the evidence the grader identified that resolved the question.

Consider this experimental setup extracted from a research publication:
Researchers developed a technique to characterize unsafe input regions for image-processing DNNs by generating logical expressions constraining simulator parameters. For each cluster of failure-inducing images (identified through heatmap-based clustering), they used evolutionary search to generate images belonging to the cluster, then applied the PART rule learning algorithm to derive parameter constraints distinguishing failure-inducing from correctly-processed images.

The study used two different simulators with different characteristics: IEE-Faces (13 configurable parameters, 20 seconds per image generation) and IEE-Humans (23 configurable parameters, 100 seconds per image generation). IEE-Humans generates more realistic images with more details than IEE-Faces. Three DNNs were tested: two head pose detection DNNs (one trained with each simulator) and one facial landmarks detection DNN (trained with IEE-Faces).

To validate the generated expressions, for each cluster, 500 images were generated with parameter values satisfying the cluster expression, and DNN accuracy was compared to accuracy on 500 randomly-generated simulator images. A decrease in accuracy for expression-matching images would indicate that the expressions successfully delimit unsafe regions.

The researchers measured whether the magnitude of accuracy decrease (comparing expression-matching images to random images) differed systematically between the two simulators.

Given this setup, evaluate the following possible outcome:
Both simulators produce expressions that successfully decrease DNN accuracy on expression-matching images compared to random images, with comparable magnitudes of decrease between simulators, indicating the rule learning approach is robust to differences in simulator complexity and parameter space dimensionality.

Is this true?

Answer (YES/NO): NO